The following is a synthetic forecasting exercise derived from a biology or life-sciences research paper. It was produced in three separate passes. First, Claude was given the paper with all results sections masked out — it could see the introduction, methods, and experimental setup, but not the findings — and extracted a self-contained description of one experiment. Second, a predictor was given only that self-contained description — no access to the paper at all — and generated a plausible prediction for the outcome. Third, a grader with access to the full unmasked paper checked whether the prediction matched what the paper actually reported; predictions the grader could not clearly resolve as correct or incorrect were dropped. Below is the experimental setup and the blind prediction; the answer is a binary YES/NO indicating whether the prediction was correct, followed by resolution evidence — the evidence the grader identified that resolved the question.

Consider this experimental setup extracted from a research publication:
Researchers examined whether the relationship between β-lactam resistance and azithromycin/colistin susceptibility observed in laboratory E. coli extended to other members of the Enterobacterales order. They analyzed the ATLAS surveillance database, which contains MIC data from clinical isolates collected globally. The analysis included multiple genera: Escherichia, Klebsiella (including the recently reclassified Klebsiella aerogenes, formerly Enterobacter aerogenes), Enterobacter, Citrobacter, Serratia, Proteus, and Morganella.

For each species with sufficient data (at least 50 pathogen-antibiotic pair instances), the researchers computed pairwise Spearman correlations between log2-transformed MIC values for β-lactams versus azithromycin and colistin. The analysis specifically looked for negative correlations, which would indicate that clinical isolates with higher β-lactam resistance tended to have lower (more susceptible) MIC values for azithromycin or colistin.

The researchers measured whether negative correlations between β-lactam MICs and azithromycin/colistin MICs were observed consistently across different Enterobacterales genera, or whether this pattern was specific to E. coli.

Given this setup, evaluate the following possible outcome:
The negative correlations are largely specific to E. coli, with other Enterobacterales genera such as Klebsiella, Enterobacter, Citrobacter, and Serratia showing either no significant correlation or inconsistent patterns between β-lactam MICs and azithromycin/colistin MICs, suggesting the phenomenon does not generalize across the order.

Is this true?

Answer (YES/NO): NO